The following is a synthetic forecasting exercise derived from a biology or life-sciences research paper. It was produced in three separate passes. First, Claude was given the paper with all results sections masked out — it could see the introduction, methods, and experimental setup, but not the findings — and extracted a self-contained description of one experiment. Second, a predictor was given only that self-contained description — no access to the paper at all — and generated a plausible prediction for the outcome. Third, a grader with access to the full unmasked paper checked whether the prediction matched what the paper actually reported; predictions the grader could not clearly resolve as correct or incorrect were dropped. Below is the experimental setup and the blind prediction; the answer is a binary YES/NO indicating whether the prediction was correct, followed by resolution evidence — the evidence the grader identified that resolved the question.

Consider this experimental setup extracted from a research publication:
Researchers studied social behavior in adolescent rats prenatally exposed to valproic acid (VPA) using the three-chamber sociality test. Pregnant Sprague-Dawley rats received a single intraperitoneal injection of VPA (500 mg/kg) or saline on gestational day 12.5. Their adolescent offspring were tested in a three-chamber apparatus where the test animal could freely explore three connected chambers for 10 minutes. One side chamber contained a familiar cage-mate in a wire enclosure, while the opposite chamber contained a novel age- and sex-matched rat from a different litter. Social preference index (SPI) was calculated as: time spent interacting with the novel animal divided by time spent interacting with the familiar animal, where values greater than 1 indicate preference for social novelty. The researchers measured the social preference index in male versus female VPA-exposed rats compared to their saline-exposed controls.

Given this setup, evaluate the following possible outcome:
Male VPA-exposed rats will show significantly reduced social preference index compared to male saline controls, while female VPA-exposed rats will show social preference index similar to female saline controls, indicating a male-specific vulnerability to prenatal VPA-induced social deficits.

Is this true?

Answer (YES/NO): NO